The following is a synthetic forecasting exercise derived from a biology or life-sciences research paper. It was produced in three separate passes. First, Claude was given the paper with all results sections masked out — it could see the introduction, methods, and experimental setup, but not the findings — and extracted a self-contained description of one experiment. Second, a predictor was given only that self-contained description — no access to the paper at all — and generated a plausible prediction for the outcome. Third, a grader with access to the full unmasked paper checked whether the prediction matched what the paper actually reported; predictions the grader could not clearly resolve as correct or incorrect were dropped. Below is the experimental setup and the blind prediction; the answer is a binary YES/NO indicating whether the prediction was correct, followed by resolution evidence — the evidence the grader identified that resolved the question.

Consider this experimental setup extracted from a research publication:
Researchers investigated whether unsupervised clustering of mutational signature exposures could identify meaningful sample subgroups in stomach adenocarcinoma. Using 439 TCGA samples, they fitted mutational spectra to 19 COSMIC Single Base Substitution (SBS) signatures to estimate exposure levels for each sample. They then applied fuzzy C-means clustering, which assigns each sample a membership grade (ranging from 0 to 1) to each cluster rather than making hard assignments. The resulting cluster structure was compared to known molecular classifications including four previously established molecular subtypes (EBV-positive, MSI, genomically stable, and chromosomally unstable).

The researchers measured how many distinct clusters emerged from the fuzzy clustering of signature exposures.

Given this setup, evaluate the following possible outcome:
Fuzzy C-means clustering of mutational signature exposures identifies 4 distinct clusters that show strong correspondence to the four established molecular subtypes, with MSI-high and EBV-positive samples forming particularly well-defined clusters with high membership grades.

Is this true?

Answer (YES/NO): NO